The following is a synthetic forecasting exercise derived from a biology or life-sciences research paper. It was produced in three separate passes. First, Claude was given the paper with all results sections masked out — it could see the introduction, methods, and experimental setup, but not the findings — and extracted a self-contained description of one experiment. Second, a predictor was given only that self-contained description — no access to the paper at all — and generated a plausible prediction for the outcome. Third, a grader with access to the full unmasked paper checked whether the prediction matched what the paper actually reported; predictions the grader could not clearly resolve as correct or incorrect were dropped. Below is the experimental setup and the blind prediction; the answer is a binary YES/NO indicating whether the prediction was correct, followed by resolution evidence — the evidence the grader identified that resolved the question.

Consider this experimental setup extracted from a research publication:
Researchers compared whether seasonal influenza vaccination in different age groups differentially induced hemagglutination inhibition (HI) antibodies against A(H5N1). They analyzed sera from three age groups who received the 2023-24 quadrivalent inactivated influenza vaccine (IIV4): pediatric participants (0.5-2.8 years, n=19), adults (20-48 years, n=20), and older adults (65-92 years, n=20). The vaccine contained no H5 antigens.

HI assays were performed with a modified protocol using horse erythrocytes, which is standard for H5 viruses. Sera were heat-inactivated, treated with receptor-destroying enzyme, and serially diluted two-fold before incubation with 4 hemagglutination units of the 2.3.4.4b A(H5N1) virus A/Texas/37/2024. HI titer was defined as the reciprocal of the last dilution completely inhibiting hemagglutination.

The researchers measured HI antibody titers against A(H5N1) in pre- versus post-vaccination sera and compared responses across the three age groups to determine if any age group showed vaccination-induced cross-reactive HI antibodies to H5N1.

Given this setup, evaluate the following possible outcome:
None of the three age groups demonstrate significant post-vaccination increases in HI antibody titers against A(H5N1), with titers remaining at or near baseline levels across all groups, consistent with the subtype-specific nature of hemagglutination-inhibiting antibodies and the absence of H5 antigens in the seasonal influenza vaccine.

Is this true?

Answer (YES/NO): YES